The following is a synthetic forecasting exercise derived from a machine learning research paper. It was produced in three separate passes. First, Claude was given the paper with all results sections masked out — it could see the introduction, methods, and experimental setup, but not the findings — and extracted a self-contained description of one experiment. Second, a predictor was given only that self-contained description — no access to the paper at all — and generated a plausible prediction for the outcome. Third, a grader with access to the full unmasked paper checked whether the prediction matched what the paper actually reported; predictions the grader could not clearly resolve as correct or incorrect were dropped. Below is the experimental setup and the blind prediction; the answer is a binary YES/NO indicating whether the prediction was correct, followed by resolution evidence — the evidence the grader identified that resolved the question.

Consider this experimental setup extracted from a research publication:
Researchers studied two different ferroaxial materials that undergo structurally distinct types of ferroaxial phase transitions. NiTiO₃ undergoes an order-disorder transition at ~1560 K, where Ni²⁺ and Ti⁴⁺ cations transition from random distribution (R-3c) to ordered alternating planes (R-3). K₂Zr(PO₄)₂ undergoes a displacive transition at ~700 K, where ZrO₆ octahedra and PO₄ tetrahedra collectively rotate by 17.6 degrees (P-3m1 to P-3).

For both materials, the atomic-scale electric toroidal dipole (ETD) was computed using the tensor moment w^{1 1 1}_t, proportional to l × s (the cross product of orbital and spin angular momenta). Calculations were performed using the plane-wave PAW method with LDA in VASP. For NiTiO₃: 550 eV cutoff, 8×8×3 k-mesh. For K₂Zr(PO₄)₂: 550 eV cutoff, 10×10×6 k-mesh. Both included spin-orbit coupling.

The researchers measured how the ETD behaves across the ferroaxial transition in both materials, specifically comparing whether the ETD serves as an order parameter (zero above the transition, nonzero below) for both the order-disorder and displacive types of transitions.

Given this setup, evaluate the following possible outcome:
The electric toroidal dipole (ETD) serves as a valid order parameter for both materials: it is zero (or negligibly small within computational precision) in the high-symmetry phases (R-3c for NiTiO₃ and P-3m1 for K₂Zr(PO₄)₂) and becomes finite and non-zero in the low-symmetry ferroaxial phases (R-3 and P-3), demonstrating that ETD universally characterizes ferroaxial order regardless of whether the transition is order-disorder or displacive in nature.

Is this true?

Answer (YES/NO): YES